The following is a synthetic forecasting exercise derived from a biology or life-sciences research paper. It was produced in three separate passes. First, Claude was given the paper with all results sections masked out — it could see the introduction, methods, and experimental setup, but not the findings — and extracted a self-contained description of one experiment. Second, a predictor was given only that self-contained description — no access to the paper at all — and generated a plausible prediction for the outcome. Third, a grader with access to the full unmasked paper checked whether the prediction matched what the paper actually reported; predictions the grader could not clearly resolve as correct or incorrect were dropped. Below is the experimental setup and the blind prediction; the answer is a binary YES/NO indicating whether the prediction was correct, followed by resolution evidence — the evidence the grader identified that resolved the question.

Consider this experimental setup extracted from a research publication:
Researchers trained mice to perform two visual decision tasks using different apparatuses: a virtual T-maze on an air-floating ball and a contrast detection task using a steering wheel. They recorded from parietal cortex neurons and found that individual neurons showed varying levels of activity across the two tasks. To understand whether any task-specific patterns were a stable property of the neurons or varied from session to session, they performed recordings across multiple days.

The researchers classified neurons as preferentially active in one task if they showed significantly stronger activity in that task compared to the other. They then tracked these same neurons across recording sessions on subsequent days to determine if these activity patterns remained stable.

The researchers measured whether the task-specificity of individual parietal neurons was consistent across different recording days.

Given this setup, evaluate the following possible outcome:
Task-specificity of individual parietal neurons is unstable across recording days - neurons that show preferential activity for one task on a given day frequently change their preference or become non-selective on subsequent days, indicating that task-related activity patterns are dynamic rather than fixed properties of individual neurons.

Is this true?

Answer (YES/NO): NO